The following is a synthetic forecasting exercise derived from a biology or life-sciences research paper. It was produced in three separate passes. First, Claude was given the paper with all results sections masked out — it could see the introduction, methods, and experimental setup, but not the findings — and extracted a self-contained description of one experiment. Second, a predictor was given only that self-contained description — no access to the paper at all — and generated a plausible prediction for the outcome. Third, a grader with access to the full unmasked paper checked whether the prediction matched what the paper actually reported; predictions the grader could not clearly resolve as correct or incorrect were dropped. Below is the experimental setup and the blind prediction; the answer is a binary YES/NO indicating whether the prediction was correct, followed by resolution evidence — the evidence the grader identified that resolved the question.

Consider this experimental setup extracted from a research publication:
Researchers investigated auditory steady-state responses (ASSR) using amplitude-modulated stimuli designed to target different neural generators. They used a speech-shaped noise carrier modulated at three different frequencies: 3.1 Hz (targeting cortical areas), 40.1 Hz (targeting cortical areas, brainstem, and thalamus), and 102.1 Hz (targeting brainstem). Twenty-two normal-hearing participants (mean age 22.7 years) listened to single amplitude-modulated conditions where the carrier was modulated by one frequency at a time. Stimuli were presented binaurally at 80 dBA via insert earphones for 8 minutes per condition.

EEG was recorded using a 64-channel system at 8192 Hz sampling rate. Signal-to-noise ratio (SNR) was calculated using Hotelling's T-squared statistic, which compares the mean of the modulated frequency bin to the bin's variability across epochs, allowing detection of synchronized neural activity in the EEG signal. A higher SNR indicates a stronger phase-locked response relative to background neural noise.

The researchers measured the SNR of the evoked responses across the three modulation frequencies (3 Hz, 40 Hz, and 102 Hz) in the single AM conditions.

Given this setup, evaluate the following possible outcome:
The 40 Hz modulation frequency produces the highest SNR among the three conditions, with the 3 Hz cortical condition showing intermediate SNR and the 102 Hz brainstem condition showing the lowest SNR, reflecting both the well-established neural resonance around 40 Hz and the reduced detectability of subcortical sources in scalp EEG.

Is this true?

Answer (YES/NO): NO